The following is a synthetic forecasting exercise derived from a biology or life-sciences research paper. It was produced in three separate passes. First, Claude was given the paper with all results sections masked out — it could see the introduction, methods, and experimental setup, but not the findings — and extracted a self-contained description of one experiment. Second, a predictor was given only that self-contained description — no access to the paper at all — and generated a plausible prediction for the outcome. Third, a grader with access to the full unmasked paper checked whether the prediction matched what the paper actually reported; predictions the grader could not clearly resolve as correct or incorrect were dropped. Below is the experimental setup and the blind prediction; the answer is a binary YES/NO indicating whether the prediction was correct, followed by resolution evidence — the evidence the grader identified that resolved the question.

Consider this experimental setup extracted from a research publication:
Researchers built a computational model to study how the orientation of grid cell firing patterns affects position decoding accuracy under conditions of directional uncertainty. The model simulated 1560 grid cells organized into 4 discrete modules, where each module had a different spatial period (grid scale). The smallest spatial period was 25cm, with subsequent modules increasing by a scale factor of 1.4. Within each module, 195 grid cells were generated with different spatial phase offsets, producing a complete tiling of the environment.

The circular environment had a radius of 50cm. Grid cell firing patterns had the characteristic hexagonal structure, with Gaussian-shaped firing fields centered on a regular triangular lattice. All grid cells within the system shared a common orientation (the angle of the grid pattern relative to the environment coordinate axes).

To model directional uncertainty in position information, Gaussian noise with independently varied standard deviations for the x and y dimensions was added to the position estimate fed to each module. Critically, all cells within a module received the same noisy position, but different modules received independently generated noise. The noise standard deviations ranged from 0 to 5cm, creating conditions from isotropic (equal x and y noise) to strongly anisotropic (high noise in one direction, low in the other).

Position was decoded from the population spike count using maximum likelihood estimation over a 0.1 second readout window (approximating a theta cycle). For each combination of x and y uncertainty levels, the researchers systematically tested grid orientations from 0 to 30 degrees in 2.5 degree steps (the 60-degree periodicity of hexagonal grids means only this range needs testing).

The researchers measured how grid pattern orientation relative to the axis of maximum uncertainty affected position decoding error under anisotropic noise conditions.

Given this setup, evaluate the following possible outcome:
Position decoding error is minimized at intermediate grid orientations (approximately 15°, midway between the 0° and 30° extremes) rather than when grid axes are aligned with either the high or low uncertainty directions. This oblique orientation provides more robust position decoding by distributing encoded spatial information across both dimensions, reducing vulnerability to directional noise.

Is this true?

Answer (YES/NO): NO